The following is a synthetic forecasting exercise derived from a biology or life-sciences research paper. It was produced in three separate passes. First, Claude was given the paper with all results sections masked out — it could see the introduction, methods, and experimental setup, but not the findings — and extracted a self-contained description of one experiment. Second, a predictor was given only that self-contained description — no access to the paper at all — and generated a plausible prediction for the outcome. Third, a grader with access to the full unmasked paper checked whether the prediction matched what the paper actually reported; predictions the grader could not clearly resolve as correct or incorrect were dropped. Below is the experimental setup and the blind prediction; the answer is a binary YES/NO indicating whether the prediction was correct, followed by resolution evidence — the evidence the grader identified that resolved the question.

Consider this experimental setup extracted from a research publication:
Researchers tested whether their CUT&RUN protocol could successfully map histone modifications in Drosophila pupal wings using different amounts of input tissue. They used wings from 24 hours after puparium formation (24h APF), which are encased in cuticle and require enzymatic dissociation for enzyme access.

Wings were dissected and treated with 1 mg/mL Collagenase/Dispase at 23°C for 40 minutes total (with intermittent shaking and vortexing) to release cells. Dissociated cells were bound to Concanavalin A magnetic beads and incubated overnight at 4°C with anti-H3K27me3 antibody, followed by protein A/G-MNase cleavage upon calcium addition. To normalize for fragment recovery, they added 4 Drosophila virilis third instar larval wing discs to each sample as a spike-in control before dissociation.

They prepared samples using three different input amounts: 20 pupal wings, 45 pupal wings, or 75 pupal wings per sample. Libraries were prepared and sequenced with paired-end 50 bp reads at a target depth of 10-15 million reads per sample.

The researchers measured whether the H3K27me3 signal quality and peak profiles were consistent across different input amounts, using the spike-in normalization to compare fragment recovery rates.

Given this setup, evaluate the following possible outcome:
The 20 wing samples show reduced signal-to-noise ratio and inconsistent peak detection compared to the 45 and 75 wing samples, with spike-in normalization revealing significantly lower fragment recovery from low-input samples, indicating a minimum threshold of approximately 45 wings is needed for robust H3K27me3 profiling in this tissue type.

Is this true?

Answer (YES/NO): NO